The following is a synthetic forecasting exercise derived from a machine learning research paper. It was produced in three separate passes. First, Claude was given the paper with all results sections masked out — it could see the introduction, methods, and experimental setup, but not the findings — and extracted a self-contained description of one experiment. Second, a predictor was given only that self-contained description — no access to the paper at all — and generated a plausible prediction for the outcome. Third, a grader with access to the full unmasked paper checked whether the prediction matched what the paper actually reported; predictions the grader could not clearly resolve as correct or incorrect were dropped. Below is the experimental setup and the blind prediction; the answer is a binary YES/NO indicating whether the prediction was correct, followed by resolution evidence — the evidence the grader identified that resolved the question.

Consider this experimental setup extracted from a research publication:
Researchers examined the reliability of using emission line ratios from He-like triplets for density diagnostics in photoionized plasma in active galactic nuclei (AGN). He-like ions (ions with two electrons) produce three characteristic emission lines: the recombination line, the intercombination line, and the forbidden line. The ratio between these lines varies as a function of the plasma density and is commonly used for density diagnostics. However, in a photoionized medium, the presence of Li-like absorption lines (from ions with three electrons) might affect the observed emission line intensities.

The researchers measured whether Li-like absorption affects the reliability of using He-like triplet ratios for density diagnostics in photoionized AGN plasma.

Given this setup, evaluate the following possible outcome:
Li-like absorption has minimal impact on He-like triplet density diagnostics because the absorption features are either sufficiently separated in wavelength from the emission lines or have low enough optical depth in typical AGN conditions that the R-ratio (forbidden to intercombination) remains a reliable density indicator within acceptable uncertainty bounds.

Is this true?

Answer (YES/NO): NO